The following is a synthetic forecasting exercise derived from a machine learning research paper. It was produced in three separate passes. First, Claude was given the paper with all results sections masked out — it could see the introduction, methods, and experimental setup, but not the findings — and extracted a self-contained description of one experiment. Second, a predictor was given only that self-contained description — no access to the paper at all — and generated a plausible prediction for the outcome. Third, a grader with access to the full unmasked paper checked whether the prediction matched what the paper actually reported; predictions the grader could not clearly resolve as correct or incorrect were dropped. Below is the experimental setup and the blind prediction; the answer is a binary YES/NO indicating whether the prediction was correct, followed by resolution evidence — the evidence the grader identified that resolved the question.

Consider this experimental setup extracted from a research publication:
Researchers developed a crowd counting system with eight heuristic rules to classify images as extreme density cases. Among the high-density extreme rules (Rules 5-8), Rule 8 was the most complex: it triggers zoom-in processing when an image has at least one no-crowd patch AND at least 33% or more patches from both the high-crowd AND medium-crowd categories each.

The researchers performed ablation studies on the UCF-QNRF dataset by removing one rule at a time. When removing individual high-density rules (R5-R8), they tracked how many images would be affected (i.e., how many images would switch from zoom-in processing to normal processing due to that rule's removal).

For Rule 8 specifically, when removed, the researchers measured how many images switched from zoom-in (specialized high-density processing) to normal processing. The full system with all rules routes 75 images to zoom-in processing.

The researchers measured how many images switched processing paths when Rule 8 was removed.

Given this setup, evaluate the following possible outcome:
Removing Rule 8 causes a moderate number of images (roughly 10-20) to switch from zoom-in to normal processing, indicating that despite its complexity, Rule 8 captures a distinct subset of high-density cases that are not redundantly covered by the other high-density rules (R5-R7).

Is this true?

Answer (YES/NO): NO